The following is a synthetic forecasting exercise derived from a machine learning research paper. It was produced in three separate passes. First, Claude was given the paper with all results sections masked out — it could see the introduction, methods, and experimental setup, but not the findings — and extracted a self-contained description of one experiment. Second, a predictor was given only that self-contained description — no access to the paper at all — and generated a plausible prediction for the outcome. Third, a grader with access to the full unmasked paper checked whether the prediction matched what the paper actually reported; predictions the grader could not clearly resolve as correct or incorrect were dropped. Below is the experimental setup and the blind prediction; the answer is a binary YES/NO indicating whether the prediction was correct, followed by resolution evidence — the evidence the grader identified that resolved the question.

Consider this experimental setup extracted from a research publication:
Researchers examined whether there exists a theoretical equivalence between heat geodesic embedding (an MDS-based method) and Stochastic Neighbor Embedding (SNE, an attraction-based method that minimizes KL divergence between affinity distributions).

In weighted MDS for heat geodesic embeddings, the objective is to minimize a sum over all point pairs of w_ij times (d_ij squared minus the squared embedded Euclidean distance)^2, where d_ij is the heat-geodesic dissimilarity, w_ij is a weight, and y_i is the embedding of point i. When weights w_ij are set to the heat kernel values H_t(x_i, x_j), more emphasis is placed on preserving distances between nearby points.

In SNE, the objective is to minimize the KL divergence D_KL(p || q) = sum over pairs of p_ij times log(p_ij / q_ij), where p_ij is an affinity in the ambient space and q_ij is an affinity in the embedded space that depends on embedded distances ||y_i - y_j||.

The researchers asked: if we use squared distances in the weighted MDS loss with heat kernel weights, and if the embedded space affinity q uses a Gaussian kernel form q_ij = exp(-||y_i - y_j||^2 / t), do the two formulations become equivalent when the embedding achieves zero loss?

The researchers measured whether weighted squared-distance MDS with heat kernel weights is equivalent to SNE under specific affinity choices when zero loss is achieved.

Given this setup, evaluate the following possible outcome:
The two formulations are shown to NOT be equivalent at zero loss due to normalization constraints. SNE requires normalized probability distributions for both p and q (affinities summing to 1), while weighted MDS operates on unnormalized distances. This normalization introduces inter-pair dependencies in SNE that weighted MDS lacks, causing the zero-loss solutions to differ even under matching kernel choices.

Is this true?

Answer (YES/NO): NO